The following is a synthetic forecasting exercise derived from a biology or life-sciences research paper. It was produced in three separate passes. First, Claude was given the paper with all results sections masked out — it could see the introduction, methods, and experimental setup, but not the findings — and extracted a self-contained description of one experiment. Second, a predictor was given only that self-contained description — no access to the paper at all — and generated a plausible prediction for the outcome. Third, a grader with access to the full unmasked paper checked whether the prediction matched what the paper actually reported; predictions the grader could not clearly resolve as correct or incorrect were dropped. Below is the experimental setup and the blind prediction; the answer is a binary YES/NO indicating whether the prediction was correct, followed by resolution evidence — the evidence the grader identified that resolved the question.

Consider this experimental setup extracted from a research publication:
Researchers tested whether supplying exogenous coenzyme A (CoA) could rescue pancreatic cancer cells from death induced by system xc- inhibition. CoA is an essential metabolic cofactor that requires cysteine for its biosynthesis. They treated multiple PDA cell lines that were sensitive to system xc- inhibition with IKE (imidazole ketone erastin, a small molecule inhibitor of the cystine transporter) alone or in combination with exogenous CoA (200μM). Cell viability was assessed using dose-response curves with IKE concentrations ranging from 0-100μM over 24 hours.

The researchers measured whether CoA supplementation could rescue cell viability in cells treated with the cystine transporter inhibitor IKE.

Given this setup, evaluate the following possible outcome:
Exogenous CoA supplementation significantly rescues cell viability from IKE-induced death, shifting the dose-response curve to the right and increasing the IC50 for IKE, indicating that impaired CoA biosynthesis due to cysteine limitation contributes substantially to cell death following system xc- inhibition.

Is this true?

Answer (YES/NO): YES